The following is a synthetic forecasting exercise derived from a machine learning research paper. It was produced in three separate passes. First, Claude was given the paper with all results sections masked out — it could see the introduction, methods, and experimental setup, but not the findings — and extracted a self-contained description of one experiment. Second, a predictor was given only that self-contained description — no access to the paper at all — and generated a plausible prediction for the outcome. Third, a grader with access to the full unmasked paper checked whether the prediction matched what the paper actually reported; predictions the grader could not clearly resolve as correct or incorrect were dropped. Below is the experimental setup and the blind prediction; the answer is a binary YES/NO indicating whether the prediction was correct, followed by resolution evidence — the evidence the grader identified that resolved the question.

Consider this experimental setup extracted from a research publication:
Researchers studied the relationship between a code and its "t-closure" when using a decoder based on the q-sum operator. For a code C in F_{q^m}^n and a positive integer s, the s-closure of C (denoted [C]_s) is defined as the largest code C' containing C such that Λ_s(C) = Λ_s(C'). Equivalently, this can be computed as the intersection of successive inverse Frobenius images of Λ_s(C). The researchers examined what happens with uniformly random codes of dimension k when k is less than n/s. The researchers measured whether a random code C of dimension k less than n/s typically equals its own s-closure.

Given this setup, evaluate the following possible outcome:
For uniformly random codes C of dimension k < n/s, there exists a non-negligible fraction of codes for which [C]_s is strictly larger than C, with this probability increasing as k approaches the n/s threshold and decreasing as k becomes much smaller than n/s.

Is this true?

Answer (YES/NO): NO